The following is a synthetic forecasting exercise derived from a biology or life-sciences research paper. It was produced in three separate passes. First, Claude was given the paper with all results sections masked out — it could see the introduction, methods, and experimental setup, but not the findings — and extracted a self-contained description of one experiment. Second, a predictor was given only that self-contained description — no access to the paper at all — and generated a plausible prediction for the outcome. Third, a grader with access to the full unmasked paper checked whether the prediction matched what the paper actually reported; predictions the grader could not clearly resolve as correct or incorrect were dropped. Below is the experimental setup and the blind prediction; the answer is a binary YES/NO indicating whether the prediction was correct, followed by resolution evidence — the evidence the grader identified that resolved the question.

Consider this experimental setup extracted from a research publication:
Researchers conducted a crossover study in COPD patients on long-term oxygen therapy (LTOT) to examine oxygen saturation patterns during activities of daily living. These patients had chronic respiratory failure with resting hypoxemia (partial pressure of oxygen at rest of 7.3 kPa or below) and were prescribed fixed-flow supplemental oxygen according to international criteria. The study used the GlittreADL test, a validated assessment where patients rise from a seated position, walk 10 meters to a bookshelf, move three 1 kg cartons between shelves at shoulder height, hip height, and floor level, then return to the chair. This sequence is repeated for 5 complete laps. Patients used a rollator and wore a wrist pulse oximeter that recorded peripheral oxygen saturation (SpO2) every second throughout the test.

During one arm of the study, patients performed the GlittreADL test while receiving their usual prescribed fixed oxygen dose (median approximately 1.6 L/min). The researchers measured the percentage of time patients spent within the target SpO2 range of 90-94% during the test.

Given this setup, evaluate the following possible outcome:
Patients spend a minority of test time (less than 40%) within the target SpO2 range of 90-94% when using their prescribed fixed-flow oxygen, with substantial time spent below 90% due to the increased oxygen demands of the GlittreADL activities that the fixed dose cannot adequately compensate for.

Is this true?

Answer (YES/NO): YES